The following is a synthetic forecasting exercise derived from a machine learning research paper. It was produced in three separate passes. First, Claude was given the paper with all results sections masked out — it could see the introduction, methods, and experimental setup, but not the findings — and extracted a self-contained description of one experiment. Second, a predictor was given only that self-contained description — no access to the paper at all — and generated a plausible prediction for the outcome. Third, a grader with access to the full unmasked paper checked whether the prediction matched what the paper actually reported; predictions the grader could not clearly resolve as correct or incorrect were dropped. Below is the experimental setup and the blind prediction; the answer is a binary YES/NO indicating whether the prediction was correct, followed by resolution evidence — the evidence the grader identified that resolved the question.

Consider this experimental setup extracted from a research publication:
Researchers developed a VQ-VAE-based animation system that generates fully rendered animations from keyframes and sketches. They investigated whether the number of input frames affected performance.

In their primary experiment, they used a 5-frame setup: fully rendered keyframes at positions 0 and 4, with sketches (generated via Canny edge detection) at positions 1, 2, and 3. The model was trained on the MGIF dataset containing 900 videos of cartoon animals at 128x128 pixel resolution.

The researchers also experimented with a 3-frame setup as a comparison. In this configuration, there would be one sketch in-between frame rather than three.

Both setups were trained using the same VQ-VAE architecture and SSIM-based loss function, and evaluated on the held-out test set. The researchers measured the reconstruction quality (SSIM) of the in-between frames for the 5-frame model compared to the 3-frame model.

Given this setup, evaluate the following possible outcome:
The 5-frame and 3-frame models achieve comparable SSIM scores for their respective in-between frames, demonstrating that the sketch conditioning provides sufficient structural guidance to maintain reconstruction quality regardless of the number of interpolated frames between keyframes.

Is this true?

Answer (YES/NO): YES